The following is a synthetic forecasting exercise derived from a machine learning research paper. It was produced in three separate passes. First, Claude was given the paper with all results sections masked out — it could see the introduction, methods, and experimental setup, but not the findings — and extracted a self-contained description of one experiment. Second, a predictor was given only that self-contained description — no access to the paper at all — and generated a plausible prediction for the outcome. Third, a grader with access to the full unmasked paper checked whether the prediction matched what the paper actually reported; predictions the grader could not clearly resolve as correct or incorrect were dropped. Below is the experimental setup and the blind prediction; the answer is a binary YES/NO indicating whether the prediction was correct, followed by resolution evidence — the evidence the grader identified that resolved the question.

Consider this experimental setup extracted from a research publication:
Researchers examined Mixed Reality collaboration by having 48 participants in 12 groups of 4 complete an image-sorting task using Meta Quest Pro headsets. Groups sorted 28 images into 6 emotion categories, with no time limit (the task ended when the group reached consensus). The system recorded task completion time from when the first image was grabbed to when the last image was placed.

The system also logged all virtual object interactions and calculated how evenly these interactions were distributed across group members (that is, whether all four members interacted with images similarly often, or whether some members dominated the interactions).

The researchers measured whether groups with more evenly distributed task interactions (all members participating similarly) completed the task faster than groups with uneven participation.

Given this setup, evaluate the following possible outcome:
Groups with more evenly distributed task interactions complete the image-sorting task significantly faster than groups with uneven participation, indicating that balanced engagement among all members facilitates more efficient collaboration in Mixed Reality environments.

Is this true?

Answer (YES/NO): YES